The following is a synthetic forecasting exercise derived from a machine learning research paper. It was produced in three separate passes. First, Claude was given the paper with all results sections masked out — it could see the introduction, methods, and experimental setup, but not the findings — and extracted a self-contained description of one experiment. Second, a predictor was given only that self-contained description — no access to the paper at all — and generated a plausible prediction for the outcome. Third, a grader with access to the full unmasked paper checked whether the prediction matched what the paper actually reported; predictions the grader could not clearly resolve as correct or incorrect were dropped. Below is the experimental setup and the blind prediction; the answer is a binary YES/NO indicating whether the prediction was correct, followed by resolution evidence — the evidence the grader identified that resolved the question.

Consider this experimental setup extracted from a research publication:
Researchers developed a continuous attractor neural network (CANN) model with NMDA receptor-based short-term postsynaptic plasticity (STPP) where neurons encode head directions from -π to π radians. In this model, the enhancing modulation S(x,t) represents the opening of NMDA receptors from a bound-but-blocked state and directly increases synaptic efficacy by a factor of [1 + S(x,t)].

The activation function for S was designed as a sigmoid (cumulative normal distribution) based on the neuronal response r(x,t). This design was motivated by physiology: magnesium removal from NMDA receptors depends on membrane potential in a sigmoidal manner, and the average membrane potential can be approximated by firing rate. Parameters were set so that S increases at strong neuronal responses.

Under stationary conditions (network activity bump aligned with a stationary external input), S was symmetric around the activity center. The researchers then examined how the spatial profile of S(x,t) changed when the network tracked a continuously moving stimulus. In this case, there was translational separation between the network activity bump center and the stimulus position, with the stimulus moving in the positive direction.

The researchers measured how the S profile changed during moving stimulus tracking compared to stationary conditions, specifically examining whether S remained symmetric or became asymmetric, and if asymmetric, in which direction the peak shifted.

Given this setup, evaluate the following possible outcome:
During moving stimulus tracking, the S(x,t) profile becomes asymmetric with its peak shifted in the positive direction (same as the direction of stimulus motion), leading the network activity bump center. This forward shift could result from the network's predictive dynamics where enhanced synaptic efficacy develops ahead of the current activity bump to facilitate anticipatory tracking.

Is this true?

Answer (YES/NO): YES